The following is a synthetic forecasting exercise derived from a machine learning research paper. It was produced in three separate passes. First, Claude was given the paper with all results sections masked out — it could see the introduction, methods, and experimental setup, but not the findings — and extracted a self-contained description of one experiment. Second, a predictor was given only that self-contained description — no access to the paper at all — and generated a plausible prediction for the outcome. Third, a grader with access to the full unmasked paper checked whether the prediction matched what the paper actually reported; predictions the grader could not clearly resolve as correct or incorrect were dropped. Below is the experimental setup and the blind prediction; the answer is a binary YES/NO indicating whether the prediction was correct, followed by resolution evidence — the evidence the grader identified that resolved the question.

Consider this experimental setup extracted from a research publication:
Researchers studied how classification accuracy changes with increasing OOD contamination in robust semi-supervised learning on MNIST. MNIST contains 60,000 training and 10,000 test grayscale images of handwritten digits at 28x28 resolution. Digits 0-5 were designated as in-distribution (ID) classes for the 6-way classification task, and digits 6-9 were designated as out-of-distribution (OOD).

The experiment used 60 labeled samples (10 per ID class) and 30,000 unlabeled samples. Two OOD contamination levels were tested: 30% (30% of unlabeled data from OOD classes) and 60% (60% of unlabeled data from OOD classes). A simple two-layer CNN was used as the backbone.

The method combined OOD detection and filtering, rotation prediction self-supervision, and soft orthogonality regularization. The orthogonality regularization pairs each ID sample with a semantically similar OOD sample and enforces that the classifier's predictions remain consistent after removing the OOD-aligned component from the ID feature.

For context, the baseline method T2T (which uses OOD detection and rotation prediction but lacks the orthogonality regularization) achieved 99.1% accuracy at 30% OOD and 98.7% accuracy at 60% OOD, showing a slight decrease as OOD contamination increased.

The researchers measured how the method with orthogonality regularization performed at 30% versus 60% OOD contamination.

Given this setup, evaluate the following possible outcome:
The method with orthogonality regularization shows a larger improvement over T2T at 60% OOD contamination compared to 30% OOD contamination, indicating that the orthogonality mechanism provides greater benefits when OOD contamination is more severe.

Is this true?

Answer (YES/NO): YES